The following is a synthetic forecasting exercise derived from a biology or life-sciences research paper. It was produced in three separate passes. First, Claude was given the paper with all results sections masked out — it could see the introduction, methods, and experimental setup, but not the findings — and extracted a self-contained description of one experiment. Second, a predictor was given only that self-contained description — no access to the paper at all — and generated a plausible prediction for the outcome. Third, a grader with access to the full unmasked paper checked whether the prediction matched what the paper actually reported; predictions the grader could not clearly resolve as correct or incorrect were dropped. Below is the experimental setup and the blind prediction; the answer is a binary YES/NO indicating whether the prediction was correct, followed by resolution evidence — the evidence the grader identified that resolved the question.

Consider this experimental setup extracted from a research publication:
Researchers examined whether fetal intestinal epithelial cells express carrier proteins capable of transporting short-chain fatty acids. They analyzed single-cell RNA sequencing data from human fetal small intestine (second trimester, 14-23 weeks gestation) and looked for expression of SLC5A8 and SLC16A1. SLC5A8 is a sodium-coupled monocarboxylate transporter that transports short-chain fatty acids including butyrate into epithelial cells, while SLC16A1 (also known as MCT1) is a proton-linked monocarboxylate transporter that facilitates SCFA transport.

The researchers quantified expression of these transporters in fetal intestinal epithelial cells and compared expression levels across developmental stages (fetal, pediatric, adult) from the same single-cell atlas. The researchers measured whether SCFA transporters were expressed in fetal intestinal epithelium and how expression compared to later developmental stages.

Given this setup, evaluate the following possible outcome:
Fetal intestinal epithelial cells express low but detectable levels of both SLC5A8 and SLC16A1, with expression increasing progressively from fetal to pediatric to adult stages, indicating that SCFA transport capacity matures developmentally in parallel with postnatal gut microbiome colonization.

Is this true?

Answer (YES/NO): NO